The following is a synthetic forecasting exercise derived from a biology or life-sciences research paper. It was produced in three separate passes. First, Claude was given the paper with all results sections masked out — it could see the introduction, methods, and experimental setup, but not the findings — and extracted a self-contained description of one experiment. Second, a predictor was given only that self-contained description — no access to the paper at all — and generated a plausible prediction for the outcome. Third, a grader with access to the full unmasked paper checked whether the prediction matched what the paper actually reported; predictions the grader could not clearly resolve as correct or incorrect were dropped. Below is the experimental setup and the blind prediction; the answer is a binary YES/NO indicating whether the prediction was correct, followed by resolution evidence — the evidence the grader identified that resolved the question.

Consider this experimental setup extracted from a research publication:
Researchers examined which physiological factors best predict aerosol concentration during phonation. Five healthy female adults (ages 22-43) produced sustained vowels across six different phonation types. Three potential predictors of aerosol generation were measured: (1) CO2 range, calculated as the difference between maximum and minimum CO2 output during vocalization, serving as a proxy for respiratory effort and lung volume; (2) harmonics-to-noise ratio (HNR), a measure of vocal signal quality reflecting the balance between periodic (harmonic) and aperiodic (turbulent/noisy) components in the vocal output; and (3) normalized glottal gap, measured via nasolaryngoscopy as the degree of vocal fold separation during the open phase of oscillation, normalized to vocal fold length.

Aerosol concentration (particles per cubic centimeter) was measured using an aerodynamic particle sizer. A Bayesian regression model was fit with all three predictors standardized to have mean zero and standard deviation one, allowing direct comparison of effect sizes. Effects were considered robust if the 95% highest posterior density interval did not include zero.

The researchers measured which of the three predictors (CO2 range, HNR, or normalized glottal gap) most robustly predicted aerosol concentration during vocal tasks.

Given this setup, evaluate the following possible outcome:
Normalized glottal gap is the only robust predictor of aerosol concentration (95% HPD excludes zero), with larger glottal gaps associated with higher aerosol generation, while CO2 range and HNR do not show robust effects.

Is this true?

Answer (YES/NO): NO